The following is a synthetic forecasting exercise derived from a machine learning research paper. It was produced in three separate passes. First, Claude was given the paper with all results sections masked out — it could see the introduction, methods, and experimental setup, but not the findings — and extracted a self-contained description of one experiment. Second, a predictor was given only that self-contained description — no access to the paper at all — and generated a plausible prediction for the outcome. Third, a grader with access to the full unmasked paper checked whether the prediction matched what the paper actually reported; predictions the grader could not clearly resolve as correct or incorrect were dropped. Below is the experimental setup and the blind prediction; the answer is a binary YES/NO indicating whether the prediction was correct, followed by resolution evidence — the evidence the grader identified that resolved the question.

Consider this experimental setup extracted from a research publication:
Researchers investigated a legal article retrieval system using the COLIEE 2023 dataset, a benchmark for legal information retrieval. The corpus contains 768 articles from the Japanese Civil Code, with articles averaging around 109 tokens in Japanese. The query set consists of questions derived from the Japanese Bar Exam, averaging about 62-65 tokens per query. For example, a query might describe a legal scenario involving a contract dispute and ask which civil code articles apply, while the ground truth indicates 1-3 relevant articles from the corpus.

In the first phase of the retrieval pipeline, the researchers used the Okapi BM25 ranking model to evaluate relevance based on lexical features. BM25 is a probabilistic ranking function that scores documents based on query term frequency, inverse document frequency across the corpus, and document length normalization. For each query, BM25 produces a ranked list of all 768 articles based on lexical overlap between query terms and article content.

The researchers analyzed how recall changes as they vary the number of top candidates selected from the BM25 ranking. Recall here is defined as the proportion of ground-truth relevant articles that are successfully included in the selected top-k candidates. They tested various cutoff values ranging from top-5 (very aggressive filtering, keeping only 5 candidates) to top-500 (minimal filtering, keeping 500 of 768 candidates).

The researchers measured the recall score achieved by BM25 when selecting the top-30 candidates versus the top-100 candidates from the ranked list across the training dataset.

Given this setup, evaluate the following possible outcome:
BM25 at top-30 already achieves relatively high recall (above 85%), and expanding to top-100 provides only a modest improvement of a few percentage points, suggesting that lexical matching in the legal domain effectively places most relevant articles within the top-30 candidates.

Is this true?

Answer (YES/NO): NO